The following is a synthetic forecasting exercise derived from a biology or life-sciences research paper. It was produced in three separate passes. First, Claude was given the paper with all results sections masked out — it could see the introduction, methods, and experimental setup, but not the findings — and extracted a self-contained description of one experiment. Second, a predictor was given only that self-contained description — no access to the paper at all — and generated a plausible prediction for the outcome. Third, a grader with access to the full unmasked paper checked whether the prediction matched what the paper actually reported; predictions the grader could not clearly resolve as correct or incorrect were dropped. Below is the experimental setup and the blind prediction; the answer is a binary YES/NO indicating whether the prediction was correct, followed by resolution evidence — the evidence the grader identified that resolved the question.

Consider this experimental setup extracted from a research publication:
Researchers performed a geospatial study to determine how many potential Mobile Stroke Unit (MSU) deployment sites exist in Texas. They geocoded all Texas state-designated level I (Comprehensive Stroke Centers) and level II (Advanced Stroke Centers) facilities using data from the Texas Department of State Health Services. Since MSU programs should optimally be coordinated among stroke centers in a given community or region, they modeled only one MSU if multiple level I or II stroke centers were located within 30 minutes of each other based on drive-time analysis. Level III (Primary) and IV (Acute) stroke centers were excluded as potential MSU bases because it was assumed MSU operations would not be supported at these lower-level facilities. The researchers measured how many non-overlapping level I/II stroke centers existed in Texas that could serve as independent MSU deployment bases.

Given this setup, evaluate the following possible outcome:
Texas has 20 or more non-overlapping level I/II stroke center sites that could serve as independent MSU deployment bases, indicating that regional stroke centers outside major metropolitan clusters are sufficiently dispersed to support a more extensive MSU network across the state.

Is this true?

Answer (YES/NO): NO